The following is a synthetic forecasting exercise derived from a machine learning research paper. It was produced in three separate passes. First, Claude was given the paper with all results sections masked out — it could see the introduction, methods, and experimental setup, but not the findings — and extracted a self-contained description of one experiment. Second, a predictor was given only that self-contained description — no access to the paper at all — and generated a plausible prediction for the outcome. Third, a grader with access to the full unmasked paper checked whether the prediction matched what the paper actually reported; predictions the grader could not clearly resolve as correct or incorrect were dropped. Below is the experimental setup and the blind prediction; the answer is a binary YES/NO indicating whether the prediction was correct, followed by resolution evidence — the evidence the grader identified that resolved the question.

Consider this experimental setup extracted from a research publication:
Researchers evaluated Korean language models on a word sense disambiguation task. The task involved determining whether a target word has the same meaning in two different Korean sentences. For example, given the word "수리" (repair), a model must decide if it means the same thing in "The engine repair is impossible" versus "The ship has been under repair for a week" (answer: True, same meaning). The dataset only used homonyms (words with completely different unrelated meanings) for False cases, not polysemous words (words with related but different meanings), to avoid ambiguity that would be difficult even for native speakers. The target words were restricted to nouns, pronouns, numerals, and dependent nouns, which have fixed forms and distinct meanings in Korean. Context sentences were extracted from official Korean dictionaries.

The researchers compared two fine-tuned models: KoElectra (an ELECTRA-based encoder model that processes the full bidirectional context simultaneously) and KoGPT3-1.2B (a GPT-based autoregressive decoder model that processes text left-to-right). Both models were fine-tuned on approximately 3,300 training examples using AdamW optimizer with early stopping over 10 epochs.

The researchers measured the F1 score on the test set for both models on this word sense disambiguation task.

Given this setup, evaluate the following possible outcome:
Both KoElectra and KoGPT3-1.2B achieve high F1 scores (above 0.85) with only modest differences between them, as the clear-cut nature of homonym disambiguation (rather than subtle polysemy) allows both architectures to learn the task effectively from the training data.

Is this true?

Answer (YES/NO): NO